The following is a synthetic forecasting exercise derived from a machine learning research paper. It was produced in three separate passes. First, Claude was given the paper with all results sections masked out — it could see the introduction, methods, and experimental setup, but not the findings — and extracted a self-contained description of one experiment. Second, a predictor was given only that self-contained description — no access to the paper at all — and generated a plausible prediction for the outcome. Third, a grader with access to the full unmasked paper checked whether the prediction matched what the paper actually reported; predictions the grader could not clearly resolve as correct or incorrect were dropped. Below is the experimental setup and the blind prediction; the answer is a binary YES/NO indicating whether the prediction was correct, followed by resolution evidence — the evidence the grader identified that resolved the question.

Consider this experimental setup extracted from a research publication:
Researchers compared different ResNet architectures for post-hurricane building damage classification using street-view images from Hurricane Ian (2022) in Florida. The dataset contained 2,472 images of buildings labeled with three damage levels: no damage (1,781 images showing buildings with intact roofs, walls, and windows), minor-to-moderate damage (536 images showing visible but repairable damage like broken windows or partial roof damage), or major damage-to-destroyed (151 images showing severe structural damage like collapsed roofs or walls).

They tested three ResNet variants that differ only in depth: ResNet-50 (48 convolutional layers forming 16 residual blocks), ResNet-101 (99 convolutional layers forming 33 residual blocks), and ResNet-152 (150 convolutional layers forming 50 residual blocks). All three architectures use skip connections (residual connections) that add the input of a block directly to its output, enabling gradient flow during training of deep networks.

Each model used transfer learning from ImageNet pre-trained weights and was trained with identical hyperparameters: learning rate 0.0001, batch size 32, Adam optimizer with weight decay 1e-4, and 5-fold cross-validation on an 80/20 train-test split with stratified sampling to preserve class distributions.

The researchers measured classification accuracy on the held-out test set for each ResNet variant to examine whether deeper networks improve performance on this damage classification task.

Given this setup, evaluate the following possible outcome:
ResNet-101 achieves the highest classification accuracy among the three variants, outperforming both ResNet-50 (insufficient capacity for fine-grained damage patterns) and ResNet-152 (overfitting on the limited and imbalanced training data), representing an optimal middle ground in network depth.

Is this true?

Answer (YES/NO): YES